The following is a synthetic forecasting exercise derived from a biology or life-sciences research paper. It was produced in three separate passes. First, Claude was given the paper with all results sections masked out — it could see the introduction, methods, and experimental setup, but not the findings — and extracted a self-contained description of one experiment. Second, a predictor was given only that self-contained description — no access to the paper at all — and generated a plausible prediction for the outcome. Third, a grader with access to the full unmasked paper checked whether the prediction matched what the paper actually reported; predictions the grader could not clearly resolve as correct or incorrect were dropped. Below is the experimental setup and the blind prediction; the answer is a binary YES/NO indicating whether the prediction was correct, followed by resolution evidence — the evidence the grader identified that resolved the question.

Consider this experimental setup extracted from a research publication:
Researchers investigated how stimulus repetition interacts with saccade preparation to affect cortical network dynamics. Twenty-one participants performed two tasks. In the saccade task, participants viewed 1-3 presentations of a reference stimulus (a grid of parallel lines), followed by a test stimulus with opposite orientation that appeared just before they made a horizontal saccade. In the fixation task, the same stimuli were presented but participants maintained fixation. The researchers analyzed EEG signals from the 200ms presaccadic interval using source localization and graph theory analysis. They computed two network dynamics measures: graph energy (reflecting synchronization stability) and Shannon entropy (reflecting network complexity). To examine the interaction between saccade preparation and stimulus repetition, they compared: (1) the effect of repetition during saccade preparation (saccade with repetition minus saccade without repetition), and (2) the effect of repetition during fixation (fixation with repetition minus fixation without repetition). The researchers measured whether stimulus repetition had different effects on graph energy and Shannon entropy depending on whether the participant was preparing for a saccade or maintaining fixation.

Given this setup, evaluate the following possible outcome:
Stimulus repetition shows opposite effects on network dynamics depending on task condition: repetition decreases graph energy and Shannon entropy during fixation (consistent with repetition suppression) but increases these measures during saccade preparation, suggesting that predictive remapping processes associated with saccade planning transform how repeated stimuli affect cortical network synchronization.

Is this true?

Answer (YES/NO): NO